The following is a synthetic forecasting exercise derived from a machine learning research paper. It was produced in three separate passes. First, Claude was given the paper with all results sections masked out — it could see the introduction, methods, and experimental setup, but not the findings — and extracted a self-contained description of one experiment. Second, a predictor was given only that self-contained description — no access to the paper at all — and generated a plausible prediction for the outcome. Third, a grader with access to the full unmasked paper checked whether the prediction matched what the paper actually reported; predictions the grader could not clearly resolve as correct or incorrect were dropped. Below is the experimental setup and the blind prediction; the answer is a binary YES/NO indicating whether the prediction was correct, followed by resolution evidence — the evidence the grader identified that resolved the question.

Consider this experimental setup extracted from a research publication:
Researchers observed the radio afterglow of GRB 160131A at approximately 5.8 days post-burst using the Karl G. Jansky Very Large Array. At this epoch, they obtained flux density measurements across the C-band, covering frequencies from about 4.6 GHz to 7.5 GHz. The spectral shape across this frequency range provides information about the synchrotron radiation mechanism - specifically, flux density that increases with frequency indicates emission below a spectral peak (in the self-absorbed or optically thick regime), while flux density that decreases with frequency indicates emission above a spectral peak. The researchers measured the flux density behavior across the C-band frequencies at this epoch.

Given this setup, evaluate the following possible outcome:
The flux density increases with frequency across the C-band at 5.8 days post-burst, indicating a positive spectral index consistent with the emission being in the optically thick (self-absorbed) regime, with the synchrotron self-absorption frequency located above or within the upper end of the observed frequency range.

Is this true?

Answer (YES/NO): NO